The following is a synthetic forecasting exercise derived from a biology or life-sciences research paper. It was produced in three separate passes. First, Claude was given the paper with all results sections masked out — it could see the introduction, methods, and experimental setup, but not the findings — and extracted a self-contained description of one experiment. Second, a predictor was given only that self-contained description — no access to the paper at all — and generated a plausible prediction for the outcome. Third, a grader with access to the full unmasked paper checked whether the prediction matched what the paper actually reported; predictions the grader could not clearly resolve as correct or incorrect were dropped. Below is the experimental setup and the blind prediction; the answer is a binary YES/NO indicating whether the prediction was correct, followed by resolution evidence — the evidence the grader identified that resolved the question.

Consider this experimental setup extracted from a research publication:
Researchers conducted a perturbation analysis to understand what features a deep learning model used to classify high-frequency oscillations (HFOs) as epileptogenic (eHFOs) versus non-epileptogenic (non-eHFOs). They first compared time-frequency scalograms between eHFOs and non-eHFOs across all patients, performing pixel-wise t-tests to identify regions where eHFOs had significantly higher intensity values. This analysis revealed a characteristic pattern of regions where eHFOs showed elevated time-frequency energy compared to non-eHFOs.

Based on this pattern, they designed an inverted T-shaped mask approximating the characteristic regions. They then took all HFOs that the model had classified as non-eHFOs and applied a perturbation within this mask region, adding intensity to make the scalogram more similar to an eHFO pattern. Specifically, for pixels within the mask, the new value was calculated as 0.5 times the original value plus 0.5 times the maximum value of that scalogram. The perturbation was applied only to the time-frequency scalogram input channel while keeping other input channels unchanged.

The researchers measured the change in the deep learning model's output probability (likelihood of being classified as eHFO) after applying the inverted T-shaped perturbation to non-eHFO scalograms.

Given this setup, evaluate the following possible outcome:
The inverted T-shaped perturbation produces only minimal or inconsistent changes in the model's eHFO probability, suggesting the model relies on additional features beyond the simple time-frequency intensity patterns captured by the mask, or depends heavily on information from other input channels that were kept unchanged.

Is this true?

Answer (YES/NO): NO